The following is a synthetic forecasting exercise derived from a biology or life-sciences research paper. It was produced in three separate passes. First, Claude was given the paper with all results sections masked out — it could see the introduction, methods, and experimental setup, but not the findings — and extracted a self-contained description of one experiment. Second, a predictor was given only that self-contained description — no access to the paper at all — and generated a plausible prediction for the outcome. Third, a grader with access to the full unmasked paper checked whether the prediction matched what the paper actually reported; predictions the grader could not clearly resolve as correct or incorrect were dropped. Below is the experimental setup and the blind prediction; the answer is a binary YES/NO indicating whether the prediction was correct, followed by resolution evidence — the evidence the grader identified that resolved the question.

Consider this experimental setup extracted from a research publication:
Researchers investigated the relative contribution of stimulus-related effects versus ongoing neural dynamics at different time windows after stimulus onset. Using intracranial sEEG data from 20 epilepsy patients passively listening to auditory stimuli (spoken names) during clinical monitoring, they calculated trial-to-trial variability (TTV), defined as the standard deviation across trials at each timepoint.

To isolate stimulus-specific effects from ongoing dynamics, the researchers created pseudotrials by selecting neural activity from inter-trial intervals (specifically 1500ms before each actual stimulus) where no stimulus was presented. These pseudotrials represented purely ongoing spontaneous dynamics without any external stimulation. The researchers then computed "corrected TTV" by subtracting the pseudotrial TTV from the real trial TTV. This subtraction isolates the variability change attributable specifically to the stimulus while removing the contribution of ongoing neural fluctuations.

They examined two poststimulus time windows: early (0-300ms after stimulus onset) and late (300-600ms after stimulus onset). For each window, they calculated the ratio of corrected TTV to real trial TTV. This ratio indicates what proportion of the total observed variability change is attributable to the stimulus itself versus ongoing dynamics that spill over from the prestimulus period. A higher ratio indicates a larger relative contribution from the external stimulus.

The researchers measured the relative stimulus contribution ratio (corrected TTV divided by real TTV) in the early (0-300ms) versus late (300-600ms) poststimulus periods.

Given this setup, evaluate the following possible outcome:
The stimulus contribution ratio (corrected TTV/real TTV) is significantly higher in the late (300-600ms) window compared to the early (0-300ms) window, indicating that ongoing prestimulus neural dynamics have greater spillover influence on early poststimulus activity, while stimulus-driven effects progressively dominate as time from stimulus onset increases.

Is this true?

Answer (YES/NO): YES